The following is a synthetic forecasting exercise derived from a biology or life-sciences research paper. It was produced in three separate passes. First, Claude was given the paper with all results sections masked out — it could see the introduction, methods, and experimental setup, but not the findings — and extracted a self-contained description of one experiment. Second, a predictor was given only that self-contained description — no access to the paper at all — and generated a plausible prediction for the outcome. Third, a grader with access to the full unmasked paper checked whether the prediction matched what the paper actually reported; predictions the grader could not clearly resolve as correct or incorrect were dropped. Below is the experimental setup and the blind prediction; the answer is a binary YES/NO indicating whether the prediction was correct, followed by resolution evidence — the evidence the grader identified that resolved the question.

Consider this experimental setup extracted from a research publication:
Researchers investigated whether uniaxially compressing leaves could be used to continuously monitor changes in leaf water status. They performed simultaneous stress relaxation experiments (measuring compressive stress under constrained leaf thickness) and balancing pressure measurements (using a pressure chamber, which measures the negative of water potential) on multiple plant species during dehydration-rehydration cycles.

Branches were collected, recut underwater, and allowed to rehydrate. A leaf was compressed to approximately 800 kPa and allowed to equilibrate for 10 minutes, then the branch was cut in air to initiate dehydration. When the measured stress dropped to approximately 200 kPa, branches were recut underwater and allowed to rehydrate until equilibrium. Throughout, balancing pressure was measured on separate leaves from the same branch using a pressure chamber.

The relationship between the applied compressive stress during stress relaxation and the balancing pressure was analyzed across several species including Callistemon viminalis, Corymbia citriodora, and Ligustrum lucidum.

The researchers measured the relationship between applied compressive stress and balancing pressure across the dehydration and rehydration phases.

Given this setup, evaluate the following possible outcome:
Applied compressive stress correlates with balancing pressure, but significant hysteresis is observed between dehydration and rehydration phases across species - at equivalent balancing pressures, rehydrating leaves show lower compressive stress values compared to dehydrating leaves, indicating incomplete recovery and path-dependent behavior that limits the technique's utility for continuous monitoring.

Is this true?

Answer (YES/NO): NO